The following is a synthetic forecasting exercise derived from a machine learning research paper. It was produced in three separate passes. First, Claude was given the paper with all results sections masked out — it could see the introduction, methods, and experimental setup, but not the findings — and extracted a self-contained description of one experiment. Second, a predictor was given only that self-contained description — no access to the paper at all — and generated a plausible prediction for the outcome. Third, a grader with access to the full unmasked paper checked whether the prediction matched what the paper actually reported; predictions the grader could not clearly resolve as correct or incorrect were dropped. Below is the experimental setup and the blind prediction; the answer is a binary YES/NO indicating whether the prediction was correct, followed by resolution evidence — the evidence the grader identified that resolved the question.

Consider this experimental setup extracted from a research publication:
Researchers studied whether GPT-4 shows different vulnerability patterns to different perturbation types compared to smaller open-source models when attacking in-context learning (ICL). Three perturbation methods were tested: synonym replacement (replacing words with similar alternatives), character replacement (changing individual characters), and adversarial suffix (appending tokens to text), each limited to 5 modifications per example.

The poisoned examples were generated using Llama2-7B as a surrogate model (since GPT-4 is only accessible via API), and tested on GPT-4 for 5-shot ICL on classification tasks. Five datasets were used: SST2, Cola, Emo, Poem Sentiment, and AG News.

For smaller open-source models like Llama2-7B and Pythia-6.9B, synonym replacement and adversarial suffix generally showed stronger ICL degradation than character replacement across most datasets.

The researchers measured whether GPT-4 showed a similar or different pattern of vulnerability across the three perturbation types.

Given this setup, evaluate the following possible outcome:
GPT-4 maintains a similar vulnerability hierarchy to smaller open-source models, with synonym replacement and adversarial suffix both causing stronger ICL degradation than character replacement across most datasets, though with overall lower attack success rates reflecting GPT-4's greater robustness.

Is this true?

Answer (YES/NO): NO